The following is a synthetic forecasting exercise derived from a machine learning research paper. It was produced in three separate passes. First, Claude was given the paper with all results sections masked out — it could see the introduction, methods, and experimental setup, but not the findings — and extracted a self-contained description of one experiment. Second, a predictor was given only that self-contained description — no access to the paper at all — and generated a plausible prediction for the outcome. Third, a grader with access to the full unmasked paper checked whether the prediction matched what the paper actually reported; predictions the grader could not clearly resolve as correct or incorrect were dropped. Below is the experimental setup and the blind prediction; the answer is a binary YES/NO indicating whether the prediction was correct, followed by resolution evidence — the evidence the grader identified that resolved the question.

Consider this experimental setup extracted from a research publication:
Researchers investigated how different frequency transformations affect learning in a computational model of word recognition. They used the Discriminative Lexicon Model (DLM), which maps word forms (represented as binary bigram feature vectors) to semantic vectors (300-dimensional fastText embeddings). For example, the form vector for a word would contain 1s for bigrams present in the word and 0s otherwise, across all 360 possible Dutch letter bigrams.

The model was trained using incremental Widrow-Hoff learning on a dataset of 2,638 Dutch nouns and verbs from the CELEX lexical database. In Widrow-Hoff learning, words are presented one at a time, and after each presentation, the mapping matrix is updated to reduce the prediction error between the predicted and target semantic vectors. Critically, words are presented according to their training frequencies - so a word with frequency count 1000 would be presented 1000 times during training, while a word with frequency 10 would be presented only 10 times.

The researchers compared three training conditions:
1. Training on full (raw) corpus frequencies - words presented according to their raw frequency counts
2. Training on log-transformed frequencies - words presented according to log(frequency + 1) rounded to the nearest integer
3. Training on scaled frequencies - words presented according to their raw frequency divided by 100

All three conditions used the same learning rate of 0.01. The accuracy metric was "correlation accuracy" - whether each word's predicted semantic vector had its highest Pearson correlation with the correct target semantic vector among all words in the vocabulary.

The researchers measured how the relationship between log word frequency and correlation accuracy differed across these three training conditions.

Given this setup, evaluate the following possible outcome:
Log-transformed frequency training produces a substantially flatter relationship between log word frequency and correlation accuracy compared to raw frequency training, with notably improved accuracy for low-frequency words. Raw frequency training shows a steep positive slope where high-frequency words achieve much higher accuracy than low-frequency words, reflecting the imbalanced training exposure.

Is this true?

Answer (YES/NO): YES